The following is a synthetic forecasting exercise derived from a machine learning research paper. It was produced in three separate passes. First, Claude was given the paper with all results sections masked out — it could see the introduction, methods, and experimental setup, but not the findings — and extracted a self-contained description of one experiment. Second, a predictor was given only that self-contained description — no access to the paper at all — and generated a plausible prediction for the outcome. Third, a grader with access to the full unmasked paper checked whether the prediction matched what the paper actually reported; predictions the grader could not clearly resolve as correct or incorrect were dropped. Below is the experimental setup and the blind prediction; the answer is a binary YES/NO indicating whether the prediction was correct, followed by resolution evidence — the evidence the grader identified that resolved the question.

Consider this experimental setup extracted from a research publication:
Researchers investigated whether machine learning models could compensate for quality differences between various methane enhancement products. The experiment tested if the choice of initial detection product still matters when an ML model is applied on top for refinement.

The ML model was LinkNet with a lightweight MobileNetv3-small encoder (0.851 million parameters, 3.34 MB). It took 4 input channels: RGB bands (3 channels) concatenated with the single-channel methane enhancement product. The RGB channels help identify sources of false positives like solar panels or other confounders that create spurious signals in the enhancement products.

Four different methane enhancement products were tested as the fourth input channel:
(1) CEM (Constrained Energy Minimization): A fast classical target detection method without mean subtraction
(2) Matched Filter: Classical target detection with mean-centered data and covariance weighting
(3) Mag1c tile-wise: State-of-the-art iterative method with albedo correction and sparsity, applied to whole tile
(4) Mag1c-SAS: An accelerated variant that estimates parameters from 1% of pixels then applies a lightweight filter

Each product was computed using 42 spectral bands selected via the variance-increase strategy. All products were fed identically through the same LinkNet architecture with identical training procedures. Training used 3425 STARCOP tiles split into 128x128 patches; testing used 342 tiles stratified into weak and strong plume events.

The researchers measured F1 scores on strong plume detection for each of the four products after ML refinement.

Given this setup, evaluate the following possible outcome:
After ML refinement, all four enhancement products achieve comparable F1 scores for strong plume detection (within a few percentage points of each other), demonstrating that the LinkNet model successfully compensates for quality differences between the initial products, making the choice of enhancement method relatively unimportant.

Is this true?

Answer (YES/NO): NO